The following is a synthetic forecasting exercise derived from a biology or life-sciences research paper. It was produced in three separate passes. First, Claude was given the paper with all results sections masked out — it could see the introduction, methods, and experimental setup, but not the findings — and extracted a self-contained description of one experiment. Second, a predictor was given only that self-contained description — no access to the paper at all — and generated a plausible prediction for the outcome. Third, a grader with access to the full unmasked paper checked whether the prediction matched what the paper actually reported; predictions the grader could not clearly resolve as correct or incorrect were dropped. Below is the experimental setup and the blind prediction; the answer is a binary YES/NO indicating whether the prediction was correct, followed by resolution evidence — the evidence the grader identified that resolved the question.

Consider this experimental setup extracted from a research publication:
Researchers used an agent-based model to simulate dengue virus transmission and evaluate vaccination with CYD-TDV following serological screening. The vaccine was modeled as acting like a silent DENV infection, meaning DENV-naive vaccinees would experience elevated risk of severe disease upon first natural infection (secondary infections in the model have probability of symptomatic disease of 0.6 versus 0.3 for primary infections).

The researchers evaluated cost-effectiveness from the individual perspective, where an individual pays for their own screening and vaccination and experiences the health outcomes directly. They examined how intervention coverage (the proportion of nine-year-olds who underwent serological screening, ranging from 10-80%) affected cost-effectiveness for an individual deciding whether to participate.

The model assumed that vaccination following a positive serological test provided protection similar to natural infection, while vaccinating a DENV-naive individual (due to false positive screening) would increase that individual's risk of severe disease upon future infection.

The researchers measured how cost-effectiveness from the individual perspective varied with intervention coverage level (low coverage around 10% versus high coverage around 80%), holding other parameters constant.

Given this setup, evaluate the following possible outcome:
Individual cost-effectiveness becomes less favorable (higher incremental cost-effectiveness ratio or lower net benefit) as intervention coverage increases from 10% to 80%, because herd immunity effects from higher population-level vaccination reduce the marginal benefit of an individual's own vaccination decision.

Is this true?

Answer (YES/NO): YES